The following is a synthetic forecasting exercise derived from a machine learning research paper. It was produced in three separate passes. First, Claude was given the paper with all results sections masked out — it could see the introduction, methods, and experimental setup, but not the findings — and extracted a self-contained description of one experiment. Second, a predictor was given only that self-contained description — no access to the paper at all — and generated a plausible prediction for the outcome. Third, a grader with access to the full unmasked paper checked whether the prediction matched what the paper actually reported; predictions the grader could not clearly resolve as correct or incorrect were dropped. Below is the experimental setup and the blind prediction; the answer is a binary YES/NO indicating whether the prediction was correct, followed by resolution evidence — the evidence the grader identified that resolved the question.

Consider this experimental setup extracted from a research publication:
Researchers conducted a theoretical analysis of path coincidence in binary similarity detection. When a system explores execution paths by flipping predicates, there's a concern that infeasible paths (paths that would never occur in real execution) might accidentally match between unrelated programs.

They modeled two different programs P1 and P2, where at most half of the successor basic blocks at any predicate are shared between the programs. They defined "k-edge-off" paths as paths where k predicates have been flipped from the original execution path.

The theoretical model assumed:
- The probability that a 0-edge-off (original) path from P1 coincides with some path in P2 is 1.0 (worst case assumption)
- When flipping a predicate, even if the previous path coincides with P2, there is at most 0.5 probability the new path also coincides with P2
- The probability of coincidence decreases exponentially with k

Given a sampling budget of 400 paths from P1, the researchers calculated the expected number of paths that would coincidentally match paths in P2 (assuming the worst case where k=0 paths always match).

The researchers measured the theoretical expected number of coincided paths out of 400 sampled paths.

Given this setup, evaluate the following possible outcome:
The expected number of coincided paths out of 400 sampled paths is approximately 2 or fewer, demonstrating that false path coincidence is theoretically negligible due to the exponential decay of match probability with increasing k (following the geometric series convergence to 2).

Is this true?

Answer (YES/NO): NO